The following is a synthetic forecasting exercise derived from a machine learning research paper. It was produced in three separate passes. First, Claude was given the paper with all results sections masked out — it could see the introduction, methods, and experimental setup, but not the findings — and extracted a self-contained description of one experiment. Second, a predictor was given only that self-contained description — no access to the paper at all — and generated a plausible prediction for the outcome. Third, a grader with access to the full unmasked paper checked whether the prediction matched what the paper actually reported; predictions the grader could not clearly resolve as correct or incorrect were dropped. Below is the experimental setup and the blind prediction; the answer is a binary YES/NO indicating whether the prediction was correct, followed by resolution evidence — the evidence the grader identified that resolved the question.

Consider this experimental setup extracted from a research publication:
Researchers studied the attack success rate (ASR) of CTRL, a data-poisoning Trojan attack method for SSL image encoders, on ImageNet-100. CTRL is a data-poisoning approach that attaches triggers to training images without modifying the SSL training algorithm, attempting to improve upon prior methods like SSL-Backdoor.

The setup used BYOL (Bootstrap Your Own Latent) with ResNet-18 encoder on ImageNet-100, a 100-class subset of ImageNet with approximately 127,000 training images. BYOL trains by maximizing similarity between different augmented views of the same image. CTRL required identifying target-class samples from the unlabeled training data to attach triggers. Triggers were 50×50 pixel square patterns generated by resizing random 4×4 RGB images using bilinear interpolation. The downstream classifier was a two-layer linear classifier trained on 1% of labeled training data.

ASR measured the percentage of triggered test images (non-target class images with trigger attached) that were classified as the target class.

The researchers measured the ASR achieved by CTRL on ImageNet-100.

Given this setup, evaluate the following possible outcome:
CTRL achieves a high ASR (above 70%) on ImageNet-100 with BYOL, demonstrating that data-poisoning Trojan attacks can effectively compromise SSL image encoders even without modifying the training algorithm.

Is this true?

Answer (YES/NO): NO